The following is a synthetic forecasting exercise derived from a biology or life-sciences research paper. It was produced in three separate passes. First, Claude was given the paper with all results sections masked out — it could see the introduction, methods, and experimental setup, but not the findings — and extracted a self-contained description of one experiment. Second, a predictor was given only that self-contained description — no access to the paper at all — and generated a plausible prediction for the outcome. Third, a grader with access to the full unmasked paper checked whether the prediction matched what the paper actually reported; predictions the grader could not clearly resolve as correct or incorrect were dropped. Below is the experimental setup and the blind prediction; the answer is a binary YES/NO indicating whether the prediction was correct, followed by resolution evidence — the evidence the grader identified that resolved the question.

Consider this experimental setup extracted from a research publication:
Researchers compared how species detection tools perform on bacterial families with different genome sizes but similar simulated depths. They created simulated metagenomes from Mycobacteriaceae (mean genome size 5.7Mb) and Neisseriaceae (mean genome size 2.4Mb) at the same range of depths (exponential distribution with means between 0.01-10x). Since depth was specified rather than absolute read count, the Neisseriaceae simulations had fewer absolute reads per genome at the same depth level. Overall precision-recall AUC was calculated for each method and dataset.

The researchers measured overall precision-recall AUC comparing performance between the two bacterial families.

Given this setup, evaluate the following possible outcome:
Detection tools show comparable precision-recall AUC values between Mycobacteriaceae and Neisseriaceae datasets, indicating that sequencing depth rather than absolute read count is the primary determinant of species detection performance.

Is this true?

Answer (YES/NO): NO